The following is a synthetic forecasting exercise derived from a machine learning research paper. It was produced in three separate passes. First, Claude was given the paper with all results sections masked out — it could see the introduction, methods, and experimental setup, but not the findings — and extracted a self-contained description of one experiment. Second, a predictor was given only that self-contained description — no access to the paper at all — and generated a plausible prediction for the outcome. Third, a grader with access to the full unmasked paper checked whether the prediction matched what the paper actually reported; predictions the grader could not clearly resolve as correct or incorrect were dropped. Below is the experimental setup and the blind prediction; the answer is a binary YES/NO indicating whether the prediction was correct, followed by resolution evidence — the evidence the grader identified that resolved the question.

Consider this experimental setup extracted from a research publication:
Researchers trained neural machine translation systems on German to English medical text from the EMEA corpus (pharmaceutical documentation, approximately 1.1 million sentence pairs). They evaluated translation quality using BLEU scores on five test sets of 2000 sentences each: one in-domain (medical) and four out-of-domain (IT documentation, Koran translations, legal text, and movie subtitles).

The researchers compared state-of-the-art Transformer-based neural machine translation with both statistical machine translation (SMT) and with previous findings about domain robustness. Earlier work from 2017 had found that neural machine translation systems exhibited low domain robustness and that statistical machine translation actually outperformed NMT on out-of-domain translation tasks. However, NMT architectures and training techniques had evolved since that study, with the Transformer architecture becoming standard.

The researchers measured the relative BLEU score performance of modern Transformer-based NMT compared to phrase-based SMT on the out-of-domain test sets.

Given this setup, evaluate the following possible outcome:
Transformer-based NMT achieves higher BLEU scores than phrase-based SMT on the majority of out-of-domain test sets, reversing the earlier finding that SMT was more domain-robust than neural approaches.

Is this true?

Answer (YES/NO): NO